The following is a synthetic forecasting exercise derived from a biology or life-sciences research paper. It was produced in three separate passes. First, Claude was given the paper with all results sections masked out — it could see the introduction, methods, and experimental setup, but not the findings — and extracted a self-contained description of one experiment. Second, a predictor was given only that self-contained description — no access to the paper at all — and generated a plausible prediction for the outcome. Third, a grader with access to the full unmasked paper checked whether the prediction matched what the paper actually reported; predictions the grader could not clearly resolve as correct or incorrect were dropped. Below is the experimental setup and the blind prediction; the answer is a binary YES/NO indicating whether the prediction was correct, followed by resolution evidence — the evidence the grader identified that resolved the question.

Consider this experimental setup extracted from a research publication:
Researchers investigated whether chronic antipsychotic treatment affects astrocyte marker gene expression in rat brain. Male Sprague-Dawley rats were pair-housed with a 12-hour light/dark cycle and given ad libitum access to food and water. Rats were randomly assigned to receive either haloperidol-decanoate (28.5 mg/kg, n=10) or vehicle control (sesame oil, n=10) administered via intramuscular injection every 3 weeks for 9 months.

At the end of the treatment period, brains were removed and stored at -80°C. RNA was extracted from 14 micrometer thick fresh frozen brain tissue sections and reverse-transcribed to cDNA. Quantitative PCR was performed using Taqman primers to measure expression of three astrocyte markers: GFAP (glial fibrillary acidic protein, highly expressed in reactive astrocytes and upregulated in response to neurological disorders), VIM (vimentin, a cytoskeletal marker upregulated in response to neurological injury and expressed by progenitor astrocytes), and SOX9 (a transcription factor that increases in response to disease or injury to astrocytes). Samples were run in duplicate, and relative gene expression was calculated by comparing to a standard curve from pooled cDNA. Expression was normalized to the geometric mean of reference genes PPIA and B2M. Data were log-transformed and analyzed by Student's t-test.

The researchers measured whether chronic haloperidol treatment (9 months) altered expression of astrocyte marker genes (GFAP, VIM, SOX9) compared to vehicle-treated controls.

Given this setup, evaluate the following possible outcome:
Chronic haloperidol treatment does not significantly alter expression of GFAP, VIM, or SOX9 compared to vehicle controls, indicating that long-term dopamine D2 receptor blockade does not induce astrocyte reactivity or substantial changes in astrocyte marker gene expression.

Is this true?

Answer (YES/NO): YES